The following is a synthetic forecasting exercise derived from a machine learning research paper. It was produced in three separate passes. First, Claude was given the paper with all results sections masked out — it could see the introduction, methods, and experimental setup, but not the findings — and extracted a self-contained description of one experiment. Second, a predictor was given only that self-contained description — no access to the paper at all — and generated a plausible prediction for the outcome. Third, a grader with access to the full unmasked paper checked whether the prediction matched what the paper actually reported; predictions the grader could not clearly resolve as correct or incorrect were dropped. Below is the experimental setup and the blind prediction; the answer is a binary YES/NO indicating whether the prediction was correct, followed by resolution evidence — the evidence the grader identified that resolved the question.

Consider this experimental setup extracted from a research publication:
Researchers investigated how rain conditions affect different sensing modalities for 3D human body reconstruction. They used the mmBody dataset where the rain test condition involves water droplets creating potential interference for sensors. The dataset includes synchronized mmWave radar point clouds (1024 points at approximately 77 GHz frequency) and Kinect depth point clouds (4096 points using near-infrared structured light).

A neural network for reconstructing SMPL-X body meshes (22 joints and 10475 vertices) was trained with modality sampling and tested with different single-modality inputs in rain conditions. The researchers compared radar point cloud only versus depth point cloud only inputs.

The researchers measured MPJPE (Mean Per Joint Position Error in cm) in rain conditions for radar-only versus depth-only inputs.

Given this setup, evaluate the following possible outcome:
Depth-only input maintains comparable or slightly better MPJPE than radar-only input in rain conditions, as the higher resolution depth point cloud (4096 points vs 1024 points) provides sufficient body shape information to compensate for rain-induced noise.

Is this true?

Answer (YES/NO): NO